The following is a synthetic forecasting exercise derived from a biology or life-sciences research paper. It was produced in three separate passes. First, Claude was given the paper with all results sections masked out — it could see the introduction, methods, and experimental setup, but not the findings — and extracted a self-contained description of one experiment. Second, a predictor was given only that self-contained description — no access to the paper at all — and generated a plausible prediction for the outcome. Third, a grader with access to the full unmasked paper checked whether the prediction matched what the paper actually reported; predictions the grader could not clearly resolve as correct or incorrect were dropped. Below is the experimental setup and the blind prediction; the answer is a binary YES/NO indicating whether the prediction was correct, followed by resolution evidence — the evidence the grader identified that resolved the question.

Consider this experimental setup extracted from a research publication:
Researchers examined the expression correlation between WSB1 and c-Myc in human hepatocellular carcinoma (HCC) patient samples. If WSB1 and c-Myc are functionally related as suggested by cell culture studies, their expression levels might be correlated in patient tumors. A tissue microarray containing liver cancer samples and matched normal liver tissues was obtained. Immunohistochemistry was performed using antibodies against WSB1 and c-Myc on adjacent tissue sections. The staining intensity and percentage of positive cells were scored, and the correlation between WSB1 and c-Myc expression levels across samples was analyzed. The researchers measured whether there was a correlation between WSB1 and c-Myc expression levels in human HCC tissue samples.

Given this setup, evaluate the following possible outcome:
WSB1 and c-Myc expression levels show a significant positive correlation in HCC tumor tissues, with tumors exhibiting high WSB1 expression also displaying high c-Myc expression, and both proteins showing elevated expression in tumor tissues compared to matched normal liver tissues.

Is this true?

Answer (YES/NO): NO